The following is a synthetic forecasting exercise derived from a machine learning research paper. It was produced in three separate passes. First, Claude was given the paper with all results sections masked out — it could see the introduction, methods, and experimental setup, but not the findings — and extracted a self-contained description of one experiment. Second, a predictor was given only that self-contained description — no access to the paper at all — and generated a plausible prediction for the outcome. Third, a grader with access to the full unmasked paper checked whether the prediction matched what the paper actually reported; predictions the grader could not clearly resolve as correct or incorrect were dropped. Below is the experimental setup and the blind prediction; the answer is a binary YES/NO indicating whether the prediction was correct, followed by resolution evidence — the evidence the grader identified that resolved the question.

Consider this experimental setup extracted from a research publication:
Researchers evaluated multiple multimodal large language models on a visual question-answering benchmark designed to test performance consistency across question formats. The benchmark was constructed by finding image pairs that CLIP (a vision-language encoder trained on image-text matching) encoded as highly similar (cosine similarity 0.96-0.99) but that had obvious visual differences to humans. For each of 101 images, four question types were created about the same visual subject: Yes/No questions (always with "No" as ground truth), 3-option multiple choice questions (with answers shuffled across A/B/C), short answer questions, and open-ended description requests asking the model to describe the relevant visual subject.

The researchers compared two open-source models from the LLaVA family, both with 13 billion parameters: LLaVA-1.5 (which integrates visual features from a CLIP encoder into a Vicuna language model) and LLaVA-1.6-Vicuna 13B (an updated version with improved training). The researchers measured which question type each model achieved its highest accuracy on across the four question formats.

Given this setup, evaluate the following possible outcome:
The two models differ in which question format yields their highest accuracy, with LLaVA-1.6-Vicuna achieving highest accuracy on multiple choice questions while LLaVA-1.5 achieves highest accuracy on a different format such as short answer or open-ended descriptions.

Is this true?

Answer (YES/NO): NO